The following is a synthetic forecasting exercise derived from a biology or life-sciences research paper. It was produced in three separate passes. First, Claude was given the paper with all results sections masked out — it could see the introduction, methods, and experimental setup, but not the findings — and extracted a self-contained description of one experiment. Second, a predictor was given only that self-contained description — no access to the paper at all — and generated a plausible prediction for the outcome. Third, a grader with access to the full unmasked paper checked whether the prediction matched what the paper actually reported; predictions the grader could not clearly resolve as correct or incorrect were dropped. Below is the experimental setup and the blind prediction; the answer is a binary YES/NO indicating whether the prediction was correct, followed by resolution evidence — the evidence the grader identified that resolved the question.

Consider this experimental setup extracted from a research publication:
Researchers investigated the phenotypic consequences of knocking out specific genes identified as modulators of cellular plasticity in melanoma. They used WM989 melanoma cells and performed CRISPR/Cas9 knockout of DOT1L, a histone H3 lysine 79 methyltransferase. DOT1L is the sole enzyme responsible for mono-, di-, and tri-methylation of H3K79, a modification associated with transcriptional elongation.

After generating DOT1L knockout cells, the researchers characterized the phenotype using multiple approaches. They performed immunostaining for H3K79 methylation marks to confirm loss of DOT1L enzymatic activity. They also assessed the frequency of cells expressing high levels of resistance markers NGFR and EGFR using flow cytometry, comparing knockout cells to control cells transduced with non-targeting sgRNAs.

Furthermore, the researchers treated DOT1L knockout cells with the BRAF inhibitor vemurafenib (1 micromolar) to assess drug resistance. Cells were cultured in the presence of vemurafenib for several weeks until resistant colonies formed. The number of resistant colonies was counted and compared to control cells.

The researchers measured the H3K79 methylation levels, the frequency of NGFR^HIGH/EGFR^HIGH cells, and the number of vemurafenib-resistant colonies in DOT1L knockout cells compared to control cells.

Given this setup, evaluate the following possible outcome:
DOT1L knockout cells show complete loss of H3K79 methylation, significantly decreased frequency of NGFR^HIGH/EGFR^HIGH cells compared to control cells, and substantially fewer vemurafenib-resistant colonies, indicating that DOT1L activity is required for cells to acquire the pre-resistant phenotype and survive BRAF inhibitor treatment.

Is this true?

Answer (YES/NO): NO